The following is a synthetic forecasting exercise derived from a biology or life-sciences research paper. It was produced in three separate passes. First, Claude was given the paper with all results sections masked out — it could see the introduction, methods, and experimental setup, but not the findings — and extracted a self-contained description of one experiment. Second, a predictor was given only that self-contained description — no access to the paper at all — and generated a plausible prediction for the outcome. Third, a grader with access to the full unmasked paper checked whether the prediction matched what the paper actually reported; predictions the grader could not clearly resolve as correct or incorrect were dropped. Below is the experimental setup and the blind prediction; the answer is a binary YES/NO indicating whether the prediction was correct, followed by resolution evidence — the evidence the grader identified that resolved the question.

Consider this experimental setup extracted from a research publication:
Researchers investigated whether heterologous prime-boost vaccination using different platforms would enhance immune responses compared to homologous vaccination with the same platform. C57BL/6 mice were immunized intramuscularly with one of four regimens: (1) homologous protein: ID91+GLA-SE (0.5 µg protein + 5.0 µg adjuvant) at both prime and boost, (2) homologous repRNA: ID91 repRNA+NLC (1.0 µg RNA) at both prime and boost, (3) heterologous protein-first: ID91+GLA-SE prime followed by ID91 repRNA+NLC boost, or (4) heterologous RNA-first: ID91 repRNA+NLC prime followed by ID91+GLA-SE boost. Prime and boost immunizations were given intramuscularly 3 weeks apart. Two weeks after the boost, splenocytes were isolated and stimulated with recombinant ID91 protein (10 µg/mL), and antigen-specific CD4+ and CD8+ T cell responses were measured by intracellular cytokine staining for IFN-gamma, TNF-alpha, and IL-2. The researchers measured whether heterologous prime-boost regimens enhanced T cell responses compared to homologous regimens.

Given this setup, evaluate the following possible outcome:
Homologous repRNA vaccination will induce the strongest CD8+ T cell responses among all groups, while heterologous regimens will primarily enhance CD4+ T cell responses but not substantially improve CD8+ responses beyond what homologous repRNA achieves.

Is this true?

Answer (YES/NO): NO